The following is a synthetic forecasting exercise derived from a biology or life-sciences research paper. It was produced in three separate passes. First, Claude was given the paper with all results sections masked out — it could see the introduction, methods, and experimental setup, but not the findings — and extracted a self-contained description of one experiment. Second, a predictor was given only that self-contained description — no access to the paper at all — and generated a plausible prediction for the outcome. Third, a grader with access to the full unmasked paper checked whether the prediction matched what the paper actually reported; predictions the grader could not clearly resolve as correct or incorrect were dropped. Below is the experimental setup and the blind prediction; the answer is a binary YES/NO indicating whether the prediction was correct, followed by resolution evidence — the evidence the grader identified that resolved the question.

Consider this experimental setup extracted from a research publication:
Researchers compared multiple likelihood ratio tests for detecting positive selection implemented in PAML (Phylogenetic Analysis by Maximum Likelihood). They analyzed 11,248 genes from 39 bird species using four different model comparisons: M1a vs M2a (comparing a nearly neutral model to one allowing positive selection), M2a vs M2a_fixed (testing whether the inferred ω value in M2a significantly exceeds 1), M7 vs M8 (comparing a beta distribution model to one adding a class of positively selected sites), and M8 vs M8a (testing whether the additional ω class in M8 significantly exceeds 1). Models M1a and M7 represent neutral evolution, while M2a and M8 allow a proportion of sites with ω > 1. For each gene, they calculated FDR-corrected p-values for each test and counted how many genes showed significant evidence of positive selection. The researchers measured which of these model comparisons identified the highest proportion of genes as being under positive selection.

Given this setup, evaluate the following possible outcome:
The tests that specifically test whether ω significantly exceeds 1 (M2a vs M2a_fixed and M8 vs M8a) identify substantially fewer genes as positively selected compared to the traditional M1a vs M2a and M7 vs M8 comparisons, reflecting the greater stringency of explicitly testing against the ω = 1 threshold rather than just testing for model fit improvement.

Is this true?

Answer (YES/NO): NO